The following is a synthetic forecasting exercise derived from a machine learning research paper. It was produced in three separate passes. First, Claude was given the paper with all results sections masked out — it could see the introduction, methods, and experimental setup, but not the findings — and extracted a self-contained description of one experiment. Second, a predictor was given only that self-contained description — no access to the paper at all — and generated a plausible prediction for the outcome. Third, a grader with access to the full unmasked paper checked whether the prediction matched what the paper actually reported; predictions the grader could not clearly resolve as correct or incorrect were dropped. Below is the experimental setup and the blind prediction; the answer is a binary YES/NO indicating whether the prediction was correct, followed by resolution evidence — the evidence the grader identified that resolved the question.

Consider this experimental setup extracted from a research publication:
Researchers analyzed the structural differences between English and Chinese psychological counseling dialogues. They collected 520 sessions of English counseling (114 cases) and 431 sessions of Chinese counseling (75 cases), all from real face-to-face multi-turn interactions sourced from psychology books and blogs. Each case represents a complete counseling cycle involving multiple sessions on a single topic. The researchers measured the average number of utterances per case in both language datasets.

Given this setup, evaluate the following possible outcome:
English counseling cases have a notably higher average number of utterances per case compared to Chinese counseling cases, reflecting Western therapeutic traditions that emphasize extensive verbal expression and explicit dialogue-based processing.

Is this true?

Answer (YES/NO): NO